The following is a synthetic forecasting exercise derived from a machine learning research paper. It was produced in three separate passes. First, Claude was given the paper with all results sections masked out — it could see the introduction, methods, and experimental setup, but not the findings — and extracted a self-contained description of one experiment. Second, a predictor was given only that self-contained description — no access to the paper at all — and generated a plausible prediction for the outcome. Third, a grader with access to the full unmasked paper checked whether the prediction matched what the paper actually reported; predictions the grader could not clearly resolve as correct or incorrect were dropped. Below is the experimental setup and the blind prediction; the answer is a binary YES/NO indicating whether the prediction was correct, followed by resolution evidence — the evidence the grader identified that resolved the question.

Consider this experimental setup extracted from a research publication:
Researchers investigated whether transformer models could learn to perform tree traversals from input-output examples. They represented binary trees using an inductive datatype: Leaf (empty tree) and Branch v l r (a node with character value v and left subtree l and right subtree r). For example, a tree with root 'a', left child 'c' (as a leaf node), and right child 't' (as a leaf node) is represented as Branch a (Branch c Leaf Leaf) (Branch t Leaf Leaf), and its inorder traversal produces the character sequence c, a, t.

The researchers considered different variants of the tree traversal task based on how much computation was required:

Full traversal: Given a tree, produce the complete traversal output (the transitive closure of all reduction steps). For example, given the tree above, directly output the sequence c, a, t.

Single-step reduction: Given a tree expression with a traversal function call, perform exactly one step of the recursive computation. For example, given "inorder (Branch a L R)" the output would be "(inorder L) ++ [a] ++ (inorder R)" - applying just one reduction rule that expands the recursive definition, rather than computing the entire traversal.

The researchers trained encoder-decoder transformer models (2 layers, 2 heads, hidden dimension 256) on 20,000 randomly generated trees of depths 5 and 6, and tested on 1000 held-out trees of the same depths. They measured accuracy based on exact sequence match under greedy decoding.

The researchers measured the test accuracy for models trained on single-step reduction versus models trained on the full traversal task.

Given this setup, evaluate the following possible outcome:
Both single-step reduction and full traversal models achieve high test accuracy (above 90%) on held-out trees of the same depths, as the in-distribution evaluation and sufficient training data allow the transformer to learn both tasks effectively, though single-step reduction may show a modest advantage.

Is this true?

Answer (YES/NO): NO